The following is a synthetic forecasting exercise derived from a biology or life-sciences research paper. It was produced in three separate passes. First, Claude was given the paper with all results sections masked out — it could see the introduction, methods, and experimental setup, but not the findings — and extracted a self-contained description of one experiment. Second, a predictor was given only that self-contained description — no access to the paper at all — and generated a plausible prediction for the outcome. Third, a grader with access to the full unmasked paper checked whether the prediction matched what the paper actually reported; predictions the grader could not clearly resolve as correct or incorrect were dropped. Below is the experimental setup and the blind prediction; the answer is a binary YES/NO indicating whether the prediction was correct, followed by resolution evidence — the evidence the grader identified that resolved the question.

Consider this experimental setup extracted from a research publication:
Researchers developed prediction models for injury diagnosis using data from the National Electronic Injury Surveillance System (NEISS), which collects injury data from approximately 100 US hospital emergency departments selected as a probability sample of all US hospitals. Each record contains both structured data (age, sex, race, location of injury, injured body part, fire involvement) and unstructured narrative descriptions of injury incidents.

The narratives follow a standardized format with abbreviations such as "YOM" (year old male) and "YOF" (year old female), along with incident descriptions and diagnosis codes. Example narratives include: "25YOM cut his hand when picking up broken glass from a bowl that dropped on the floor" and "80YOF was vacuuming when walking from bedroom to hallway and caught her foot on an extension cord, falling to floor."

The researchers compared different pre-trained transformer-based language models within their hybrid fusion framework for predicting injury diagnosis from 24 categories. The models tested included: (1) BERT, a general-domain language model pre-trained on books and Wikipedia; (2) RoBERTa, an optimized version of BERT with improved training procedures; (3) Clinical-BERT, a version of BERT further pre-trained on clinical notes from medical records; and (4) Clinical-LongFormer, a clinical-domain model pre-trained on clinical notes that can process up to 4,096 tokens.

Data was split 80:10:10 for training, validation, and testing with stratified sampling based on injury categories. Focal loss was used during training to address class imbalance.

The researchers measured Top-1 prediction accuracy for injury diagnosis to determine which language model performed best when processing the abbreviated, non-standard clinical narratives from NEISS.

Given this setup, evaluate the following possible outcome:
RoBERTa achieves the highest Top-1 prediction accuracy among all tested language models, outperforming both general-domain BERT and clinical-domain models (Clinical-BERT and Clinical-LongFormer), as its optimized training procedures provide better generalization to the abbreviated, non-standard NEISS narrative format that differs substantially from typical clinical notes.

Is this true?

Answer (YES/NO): YES